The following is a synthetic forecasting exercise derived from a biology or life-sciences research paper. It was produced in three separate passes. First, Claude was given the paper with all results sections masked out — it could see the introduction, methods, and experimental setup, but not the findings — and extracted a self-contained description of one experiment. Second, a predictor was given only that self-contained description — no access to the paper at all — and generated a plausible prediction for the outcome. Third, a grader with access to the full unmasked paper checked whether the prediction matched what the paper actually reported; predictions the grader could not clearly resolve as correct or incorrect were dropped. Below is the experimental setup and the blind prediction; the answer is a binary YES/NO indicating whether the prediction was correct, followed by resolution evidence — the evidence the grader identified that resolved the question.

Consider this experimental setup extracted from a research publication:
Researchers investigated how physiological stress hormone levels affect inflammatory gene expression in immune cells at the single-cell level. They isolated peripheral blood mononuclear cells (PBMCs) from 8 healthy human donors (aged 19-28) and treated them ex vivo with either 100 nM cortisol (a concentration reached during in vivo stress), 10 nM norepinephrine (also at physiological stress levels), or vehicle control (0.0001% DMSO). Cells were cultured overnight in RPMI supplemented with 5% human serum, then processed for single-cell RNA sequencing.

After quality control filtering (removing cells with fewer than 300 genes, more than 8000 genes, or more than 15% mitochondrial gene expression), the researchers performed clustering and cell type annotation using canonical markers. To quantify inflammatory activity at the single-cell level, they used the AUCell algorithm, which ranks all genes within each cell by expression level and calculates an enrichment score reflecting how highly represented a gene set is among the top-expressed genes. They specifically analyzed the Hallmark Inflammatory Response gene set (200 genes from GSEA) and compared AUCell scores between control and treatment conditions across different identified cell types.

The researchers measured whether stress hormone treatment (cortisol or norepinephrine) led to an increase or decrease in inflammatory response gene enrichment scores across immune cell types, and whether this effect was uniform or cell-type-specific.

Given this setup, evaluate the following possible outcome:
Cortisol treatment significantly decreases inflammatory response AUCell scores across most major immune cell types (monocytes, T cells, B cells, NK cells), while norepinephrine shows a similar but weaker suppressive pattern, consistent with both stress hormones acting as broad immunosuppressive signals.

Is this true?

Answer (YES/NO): NO